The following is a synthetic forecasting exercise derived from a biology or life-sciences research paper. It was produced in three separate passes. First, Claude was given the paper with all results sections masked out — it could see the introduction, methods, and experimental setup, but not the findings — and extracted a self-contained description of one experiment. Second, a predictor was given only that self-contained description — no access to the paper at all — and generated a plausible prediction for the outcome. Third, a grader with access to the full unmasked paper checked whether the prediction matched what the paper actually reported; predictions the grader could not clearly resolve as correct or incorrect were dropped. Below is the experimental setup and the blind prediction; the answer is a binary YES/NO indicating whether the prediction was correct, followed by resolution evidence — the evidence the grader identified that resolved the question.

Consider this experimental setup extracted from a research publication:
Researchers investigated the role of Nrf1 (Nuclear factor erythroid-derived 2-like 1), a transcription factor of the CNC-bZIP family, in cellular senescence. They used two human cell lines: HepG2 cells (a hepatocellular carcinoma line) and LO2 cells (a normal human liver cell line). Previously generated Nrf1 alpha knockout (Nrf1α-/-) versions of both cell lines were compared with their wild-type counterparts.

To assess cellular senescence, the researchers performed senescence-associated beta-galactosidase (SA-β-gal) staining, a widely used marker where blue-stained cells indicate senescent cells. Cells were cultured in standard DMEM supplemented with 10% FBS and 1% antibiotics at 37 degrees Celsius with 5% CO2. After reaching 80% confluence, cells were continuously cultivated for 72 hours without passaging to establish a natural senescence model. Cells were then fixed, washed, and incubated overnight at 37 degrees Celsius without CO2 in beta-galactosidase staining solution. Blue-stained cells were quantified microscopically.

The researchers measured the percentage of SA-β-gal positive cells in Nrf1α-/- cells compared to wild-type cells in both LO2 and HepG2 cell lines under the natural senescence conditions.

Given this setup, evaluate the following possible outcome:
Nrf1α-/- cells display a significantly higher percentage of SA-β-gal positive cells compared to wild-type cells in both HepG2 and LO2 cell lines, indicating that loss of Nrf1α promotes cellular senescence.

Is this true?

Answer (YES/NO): YES